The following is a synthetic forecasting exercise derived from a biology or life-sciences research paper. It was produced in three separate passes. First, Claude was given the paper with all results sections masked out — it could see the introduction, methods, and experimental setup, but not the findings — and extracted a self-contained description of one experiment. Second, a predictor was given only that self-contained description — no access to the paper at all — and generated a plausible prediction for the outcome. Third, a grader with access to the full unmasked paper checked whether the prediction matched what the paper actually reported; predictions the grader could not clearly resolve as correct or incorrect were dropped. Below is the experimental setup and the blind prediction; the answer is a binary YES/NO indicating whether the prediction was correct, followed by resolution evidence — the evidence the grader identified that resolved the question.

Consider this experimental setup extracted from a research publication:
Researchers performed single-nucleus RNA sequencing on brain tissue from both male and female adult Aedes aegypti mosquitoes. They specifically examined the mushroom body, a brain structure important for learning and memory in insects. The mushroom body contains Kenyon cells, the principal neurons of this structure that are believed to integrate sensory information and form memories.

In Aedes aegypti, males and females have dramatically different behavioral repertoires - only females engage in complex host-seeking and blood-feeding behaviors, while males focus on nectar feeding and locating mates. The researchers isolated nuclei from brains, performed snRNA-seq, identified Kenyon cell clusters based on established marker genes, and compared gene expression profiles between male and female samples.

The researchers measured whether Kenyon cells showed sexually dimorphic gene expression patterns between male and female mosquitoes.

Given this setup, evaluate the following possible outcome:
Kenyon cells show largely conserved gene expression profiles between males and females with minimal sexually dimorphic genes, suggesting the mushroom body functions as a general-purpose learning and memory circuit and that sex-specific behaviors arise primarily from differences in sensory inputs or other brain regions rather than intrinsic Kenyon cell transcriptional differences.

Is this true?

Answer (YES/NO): NO